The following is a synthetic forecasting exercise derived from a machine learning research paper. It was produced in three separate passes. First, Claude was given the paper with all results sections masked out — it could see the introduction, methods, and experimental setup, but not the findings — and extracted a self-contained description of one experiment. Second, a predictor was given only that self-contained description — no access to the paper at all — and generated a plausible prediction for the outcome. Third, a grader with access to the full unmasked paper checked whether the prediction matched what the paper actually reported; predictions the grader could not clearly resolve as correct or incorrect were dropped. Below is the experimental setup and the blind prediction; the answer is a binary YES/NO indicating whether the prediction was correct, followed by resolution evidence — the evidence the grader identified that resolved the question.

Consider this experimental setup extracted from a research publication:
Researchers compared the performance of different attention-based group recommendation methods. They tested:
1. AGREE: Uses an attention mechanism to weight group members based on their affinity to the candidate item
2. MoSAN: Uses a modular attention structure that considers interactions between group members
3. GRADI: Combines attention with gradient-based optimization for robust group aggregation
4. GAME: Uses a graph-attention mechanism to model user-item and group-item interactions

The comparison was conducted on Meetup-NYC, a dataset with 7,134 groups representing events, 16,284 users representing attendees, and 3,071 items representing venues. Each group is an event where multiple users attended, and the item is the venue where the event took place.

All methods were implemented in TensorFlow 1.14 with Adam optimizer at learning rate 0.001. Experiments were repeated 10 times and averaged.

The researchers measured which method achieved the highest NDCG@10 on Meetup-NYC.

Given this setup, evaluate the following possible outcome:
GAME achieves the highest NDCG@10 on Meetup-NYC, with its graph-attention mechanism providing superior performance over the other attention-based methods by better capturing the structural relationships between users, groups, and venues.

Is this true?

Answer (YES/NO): YES